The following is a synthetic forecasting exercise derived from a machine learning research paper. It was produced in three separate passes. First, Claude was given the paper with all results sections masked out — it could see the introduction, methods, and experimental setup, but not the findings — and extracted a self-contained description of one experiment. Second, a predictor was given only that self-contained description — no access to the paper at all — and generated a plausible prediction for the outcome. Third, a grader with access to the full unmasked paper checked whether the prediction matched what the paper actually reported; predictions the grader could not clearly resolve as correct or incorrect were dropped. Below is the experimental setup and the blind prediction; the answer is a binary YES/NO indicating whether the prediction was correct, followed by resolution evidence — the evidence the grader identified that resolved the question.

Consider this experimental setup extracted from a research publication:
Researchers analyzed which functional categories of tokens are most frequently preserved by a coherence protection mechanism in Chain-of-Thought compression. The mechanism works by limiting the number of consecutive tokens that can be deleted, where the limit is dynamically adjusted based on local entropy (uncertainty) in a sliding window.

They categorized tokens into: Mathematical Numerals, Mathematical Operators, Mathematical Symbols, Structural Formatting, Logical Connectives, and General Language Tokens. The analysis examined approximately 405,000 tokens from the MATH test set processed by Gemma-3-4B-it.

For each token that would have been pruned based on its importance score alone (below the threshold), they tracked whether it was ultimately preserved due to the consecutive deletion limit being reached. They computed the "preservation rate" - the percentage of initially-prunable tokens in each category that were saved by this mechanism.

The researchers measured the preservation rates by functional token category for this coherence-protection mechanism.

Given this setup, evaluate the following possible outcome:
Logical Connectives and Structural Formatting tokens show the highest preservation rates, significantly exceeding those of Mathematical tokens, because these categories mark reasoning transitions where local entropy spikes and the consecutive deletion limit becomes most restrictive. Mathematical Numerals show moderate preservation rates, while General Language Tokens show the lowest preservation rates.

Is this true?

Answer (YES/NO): NO